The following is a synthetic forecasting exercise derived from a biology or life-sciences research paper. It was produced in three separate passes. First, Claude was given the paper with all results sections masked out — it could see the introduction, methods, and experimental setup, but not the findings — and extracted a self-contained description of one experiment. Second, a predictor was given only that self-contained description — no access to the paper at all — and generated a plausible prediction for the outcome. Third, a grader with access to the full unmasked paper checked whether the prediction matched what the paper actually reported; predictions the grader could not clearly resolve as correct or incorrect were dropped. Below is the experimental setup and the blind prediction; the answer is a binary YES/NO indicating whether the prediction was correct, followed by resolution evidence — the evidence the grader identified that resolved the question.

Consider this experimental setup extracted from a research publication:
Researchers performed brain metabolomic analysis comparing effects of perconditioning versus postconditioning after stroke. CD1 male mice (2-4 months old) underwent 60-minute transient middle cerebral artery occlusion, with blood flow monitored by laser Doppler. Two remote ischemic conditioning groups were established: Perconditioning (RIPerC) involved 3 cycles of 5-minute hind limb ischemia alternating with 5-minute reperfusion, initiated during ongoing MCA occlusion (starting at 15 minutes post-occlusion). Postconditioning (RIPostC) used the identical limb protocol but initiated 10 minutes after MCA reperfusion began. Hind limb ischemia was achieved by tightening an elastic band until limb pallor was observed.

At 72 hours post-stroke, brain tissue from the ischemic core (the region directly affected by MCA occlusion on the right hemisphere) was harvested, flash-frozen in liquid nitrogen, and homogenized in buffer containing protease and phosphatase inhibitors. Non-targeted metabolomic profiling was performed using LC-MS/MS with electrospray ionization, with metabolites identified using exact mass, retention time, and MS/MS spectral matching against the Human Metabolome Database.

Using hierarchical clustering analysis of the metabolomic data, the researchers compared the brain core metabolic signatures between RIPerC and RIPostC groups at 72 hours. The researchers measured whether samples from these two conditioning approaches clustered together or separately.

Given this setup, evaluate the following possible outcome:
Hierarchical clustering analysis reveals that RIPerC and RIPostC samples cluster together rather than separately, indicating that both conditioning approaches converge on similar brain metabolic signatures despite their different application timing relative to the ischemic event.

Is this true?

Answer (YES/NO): YES